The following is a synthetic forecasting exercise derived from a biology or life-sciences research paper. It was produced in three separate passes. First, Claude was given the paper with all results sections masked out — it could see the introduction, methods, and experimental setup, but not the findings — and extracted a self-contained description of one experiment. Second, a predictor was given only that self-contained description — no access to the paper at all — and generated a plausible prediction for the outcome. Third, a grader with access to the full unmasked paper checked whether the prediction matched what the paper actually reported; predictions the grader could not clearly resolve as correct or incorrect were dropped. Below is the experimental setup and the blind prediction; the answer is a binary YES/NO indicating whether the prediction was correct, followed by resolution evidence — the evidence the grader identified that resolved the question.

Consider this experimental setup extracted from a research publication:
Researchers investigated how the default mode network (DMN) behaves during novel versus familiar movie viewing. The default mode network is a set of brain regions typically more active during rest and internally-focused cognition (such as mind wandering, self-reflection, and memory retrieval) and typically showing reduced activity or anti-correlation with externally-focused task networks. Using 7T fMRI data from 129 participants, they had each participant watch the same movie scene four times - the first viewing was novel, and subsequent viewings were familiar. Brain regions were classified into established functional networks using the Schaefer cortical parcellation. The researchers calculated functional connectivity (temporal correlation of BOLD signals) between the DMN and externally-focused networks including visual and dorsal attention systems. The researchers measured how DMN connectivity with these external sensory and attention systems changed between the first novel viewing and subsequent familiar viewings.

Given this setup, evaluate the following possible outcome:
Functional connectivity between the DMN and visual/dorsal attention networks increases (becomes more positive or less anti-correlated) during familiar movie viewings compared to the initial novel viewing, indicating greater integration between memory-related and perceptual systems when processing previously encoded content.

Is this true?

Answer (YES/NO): NO